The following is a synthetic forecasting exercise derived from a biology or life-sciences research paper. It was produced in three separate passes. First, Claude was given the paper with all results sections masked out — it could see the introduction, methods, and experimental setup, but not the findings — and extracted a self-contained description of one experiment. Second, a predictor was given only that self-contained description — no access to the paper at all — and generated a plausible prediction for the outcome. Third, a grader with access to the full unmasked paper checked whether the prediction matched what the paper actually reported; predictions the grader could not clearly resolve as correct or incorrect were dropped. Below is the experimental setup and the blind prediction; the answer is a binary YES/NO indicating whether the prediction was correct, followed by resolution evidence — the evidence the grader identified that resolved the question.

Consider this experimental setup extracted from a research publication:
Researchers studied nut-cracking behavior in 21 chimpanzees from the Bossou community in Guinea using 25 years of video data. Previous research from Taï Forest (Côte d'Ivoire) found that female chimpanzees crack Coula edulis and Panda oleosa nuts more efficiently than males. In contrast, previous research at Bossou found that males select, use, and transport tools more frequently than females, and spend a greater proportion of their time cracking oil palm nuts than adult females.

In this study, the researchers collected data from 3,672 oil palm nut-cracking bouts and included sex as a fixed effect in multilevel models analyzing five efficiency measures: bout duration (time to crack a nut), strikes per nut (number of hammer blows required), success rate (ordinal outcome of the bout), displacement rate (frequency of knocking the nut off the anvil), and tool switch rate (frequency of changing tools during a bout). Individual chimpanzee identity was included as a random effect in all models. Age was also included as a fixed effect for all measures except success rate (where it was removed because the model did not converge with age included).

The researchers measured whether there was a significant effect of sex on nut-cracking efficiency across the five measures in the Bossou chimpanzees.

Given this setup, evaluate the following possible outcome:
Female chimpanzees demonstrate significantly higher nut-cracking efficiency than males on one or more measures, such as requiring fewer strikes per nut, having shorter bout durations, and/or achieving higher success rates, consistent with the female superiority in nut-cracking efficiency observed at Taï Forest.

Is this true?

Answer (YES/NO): NO